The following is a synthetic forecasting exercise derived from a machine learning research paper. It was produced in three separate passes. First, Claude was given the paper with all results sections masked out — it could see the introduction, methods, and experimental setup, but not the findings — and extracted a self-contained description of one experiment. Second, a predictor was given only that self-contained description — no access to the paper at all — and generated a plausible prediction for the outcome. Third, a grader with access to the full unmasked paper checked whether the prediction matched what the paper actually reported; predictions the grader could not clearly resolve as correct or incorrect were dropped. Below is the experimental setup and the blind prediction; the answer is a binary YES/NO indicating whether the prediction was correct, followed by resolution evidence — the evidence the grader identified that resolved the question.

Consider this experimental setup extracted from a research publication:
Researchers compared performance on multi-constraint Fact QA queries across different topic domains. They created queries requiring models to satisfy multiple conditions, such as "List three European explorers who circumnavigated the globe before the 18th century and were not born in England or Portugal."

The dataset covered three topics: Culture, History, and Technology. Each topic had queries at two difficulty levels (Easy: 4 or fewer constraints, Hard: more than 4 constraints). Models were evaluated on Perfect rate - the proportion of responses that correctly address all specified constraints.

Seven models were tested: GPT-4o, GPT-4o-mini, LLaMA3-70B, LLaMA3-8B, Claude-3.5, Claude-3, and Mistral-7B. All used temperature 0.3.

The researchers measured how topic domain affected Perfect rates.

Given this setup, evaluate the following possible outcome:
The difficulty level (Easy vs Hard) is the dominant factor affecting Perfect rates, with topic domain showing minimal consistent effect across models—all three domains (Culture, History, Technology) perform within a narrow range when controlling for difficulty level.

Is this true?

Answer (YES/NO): NO